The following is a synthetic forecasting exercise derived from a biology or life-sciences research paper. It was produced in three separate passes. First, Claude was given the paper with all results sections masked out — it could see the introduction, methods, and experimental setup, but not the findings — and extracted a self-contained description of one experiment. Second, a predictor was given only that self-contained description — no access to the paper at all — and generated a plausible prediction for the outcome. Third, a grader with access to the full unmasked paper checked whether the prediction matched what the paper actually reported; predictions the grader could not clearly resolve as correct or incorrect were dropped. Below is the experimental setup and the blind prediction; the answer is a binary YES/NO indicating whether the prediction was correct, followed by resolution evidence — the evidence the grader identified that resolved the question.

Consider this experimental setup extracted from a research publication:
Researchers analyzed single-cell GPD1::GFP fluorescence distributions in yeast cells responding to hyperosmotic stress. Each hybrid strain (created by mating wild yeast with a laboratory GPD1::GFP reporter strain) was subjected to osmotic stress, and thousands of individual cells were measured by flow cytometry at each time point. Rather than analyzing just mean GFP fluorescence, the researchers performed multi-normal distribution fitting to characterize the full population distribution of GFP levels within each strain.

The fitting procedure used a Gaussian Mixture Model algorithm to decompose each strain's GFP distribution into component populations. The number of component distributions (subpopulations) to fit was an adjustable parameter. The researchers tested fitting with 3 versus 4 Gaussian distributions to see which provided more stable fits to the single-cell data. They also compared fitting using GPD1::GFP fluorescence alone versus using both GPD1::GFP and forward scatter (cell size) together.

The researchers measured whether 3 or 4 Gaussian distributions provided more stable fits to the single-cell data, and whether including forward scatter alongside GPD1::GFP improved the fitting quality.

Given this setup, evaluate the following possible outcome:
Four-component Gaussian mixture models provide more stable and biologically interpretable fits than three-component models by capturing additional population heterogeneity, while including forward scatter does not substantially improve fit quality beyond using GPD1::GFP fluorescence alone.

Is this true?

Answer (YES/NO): NO